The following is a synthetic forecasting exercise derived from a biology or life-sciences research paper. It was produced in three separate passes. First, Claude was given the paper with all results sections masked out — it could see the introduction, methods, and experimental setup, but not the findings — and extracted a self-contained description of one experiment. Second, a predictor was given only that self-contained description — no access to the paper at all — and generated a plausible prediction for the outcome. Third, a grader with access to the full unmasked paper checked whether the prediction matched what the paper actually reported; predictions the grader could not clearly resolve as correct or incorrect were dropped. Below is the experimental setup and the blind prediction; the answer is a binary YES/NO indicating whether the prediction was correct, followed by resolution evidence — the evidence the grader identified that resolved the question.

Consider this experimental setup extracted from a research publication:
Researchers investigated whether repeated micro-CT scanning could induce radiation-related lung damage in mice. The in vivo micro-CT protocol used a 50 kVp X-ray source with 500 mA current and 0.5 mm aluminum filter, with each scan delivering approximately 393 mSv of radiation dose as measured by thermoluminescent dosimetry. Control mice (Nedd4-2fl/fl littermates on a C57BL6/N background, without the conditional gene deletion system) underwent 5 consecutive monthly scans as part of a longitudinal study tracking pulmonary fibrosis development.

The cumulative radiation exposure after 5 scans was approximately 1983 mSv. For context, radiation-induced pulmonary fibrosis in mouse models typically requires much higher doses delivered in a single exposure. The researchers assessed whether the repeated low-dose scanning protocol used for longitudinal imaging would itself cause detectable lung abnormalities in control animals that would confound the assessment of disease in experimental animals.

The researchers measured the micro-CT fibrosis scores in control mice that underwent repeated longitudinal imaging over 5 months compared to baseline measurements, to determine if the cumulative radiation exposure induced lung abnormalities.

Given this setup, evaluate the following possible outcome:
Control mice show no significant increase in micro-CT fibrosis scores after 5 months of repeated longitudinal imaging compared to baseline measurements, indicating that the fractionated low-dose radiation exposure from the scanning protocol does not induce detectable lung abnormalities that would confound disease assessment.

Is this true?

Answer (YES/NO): NO